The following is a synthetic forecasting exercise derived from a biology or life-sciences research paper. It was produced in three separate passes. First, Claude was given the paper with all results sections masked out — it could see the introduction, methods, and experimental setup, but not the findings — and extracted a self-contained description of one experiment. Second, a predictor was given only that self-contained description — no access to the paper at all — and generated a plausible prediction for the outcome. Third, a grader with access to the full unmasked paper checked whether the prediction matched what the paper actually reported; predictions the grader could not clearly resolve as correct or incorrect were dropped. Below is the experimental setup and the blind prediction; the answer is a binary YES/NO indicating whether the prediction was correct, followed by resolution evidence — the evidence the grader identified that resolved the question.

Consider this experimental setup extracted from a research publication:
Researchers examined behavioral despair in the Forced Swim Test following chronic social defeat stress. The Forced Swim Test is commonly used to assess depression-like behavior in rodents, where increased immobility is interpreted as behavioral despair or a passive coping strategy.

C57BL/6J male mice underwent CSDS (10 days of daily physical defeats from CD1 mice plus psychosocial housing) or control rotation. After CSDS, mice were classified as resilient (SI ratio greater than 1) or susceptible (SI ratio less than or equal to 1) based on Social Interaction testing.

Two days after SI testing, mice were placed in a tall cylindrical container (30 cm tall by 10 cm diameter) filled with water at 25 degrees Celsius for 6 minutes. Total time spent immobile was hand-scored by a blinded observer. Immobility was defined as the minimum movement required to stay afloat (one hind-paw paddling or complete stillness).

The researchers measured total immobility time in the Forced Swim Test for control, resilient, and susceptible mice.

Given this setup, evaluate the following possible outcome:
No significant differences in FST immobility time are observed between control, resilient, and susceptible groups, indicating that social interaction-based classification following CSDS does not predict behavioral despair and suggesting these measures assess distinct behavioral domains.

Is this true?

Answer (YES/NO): NO